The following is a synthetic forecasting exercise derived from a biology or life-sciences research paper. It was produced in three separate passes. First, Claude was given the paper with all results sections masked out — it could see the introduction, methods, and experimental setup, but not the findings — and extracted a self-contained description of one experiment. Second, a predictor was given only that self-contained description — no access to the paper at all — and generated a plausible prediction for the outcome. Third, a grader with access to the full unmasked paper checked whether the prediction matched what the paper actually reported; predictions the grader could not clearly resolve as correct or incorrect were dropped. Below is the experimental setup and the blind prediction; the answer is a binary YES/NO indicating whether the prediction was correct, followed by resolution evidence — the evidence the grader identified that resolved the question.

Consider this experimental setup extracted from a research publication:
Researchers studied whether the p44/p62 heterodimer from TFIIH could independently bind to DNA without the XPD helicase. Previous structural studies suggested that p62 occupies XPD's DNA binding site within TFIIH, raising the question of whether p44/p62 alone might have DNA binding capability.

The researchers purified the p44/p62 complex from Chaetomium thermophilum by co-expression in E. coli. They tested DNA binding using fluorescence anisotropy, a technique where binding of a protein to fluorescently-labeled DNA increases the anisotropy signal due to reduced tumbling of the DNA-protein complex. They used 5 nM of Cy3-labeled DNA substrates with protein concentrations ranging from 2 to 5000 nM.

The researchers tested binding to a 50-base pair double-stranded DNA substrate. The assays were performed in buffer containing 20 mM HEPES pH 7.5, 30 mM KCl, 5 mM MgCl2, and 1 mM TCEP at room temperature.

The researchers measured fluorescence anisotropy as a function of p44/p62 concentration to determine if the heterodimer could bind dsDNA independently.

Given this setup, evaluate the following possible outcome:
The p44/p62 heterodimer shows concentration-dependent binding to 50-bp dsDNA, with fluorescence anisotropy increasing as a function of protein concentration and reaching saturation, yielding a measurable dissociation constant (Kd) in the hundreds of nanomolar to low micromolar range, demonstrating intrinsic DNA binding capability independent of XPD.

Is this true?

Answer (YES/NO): YES